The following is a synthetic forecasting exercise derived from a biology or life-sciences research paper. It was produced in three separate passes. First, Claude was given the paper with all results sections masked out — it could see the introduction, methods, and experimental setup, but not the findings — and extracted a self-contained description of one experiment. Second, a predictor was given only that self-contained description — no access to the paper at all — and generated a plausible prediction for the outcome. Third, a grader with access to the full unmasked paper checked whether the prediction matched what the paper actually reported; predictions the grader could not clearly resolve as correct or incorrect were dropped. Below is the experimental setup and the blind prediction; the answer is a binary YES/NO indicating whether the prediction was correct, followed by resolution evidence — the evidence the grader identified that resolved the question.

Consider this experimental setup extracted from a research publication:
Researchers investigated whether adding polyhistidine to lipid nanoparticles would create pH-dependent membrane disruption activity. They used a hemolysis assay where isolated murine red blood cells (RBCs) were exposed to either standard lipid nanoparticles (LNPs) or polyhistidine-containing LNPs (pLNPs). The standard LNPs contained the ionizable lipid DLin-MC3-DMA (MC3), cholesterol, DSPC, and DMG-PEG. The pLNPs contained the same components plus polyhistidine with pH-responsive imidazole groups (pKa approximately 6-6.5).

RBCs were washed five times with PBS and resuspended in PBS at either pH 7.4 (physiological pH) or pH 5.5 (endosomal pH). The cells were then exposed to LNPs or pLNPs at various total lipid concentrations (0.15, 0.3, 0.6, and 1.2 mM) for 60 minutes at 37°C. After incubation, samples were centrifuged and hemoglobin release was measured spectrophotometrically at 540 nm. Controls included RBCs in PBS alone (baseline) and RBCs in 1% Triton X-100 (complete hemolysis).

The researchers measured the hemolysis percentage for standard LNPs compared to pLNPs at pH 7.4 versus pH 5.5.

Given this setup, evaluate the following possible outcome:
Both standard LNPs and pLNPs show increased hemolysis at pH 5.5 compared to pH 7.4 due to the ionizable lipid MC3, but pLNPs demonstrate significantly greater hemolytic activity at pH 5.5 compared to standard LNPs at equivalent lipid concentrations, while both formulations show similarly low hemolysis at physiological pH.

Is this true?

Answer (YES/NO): YES